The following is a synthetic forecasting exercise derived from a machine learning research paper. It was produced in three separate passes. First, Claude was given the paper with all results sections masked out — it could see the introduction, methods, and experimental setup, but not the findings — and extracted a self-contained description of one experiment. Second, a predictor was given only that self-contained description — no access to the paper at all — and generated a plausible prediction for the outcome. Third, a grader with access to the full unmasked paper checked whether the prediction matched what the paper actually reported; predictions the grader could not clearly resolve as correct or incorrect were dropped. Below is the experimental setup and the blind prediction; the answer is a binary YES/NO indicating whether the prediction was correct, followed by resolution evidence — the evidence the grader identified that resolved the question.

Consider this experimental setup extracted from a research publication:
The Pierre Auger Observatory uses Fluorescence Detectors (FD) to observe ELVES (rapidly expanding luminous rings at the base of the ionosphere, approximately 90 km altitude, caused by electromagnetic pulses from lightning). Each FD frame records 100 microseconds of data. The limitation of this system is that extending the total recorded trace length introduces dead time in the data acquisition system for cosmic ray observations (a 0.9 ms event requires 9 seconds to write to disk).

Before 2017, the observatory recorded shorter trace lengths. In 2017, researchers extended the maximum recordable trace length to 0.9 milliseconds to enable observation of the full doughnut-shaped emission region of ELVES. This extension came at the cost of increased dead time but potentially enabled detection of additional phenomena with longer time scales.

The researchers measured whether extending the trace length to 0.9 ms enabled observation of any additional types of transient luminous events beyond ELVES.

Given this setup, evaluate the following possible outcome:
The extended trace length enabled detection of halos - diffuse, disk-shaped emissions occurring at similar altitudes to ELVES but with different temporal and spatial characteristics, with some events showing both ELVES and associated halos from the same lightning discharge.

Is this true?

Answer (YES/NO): NO